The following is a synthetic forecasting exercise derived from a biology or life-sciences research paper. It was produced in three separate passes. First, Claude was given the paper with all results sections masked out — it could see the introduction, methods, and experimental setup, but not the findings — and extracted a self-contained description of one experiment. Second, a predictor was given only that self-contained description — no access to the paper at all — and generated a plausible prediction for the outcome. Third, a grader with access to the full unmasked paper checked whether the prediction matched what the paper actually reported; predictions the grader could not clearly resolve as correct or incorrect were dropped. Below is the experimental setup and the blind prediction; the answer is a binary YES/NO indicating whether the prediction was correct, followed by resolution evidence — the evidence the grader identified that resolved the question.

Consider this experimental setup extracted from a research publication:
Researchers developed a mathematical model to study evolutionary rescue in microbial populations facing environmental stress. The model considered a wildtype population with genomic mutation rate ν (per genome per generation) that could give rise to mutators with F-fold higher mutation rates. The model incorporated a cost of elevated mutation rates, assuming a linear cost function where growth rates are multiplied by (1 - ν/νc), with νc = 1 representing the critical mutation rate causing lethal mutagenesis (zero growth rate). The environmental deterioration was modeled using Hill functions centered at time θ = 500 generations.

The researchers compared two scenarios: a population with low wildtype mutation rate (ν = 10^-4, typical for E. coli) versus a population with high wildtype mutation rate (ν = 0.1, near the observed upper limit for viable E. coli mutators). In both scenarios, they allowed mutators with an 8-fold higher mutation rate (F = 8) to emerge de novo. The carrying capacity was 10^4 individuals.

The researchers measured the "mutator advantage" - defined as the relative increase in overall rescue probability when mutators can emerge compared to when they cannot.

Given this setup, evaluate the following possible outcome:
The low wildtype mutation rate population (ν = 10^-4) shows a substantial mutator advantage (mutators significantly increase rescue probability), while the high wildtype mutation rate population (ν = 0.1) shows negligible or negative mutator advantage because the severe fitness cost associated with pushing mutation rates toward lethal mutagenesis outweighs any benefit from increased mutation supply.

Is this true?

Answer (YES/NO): NO